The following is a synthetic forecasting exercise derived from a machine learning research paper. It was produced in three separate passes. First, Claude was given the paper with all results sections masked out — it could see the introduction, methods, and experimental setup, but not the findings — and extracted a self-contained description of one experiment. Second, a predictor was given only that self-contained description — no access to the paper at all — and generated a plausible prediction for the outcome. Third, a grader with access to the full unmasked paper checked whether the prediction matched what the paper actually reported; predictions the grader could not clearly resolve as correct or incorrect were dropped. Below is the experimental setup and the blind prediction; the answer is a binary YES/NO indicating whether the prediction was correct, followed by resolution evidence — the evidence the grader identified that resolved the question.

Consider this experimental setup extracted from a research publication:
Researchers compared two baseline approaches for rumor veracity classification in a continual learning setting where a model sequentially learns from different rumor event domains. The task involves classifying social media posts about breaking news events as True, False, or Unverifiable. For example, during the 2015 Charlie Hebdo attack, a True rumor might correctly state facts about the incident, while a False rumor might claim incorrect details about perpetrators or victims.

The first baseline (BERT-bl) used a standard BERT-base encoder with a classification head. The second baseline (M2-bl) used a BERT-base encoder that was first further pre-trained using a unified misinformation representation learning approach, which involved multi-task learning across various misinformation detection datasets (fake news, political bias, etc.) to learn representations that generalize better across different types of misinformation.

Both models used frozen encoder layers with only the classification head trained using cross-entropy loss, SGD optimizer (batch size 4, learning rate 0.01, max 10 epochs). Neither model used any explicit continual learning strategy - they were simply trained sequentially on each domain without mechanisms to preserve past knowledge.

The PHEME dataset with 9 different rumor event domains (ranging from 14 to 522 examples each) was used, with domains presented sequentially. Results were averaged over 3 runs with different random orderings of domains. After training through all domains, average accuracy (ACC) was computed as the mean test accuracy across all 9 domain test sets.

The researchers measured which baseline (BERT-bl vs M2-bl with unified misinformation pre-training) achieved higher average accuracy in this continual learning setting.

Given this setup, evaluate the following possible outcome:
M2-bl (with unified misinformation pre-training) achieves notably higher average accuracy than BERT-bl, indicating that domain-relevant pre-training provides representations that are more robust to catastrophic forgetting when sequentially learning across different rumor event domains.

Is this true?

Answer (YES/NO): YES